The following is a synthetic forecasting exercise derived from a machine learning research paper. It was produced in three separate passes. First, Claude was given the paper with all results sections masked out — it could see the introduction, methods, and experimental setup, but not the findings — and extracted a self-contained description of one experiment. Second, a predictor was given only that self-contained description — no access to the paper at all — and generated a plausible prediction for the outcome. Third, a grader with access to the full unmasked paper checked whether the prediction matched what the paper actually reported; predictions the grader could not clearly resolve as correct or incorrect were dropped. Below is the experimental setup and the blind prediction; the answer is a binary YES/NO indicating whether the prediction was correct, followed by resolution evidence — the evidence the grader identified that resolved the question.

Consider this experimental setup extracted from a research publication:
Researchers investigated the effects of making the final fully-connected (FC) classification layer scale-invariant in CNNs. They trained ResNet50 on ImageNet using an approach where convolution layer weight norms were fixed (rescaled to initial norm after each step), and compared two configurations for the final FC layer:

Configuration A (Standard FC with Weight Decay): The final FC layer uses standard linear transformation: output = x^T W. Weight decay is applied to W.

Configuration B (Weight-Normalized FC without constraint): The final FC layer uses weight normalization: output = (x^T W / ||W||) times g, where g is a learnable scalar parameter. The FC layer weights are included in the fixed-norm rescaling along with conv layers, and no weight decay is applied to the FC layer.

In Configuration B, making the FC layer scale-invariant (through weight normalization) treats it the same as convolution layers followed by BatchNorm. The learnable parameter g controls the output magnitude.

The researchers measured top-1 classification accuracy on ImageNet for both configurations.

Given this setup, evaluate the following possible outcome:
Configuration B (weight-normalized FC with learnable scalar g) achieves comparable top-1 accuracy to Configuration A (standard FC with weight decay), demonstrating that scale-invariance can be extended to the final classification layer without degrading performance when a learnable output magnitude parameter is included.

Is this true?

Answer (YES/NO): NO